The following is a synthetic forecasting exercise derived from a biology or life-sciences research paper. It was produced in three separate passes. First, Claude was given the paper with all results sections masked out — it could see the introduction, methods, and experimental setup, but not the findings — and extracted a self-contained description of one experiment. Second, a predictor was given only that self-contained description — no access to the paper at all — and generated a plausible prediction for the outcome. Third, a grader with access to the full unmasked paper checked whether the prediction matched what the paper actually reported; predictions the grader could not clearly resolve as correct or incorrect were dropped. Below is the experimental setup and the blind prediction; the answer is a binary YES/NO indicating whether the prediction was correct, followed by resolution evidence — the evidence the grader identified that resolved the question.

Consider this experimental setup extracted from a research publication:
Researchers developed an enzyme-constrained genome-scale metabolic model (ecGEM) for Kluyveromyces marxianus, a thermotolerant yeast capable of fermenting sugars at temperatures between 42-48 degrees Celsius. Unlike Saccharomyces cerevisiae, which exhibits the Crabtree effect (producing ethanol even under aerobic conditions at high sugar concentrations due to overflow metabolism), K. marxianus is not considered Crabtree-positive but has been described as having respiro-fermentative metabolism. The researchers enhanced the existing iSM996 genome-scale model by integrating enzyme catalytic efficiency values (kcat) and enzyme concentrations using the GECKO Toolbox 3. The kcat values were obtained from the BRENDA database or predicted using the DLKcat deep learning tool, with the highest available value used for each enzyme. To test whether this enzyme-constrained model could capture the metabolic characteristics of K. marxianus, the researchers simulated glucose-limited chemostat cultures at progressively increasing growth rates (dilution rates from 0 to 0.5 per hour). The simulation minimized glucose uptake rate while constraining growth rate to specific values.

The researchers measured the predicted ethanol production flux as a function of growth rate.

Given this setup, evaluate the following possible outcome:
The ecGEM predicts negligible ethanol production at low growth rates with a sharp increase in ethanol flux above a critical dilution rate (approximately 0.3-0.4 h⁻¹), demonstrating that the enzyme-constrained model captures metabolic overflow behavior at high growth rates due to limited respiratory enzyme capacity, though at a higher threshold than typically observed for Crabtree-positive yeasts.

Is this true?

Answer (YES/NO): YES